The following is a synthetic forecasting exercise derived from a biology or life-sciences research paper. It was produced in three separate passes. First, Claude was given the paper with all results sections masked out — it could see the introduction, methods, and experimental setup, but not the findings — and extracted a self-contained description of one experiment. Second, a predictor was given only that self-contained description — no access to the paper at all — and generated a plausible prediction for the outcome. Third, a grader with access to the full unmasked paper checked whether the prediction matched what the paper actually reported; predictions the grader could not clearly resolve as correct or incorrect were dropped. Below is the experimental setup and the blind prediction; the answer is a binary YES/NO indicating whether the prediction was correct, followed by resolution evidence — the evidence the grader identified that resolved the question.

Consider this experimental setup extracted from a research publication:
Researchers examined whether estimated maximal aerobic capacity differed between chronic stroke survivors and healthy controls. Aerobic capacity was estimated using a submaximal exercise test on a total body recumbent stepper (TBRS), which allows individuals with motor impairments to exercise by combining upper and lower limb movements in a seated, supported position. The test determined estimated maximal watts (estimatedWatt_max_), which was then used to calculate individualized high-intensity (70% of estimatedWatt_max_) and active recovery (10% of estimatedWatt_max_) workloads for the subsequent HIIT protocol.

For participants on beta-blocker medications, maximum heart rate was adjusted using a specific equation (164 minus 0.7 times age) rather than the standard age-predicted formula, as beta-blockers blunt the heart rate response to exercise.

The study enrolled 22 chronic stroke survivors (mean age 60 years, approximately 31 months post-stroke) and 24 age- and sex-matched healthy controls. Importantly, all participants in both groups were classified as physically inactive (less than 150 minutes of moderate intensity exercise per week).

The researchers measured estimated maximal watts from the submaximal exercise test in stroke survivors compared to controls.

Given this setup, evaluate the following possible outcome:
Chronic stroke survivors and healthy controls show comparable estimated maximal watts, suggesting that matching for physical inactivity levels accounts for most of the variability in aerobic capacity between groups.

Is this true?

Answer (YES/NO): NO